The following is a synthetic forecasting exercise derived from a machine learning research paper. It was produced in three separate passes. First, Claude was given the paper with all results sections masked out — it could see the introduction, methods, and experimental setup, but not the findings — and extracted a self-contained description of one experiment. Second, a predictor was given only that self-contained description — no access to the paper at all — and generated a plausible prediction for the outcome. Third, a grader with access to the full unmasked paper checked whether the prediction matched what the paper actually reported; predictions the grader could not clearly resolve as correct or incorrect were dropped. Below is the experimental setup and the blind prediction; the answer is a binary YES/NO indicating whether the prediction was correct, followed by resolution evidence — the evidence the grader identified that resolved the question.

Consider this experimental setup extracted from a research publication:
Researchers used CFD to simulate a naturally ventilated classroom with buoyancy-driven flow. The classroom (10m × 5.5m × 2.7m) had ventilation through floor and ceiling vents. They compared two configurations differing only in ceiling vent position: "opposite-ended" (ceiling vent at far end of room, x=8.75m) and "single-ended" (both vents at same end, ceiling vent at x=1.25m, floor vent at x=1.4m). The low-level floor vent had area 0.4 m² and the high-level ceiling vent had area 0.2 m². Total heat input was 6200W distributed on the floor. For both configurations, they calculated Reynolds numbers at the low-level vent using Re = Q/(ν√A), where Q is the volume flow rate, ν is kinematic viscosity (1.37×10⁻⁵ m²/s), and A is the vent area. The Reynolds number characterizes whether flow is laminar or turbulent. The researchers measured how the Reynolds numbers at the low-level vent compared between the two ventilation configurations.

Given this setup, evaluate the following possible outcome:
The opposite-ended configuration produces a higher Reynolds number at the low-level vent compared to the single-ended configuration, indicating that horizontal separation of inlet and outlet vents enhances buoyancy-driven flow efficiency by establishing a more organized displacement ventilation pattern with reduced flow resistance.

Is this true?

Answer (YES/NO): NO